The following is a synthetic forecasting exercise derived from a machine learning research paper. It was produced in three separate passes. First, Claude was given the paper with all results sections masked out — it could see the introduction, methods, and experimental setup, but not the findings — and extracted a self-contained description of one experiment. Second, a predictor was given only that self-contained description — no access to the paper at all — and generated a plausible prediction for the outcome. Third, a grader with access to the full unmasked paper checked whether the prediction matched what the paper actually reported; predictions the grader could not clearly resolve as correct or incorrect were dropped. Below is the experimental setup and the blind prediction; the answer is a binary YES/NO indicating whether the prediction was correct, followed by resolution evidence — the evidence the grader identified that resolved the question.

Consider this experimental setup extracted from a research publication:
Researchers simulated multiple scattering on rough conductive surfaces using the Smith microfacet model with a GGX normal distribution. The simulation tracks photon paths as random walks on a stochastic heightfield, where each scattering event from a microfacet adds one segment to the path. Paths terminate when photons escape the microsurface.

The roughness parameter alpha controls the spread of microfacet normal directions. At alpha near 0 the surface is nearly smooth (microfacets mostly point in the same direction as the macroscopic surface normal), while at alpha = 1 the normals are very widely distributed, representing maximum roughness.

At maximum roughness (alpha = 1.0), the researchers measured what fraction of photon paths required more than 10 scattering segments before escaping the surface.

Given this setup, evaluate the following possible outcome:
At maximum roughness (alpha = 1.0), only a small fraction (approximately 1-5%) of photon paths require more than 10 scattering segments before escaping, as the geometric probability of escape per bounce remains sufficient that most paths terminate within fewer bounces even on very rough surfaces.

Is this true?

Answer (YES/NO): NO